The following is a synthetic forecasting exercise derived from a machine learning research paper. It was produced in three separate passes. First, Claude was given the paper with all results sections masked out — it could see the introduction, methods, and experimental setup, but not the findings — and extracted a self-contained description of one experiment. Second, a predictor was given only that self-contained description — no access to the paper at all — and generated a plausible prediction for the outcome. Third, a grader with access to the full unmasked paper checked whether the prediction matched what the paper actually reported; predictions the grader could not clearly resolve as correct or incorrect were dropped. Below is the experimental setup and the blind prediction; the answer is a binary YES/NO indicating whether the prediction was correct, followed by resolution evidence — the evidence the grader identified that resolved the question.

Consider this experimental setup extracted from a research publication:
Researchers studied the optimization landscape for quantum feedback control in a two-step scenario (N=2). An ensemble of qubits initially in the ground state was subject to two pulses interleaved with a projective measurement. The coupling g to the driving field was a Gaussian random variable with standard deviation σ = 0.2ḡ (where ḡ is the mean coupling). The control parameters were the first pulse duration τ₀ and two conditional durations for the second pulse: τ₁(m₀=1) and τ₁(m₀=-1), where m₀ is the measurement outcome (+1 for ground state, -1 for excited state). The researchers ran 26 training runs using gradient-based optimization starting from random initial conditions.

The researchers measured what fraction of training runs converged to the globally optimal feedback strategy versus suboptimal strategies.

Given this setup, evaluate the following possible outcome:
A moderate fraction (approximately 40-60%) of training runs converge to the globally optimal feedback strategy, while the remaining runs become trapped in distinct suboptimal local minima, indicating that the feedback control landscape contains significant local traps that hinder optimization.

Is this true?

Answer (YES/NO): NO